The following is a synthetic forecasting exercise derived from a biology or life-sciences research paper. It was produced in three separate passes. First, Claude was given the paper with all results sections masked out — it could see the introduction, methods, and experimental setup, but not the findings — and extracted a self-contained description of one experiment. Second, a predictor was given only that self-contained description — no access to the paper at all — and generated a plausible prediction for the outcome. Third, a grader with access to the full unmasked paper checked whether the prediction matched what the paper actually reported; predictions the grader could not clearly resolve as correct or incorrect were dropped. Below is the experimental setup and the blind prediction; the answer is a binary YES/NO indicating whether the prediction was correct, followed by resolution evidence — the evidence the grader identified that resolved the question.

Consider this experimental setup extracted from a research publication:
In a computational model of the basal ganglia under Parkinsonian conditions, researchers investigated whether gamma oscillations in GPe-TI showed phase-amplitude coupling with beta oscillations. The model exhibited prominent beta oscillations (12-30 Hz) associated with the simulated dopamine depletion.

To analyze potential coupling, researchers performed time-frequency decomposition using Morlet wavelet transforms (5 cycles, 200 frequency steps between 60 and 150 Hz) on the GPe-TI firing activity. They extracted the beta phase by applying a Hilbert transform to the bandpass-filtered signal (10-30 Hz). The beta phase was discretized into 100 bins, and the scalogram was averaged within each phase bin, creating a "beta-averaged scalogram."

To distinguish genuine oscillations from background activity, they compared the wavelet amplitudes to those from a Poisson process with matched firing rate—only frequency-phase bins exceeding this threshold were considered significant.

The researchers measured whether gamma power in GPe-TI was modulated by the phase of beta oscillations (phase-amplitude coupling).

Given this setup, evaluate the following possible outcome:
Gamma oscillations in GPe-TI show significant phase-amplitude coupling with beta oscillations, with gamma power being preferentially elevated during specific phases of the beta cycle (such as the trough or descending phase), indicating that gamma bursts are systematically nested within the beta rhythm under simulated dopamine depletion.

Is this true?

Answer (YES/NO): NO